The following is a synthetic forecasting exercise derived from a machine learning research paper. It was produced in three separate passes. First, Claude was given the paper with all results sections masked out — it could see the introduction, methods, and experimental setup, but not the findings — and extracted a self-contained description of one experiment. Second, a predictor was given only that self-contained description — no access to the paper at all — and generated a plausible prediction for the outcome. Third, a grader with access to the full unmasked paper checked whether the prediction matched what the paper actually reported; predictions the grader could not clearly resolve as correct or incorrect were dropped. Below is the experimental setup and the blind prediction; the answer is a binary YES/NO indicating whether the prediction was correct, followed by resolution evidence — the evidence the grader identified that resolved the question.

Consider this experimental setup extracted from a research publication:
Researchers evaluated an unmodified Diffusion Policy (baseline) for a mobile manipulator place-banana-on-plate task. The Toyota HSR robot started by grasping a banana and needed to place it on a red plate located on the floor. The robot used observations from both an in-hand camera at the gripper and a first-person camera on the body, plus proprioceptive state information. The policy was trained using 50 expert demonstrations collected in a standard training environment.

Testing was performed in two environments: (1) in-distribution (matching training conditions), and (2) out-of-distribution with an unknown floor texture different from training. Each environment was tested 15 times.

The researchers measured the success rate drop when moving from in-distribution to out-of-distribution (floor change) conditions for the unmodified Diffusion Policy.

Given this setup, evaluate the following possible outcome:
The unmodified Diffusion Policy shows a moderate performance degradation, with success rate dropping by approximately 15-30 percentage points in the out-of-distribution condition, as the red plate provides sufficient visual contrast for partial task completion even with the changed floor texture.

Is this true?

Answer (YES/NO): YES